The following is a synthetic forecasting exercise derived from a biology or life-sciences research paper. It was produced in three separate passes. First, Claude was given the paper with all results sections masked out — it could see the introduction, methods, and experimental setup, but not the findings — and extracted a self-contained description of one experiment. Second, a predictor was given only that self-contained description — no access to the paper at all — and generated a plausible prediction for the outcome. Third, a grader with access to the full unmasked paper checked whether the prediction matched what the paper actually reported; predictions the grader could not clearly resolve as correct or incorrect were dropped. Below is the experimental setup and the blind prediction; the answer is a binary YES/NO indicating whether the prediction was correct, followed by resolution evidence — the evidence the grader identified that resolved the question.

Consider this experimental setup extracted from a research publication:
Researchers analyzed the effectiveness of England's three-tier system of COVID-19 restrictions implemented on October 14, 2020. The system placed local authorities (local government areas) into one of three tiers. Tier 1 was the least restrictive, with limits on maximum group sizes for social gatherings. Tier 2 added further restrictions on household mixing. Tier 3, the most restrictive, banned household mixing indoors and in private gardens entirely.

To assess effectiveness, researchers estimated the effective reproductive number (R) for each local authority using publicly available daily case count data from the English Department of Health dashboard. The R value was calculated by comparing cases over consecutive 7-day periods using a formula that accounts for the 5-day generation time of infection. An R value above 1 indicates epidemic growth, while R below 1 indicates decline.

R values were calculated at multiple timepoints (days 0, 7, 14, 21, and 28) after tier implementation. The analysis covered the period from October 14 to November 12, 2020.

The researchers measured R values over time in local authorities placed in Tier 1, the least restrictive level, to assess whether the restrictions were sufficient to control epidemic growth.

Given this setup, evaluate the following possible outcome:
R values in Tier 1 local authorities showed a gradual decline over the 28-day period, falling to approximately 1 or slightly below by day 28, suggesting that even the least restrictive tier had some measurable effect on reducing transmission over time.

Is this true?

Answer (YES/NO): NO